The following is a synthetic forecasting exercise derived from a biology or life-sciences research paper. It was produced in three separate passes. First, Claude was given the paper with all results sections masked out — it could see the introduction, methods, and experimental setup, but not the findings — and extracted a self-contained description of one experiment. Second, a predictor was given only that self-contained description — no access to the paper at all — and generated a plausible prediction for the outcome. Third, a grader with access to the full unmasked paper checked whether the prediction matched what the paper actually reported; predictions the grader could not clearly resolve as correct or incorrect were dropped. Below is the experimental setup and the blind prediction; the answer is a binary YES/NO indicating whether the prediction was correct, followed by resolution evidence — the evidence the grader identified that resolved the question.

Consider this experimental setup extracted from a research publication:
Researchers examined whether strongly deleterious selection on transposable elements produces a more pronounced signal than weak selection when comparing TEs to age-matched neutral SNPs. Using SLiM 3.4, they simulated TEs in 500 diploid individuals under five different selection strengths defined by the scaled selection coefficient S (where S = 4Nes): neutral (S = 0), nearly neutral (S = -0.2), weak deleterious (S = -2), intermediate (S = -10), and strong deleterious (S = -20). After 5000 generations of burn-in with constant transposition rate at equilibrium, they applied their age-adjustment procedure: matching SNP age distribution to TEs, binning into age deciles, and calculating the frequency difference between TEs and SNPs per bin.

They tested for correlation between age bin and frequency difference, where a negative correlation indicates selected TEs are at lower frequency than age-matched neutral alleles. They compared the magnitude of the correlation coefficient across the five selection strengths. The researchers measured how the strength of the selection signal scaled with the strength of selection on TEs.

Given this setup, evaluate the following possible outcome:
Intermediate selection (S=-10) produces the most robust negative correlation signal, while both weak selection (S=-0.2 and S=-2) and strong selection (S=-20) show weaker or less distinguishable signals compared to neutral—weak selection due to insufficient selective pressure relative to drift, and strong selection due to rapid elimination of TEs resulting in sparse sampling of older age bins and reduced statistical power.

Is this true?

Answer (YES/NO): NO